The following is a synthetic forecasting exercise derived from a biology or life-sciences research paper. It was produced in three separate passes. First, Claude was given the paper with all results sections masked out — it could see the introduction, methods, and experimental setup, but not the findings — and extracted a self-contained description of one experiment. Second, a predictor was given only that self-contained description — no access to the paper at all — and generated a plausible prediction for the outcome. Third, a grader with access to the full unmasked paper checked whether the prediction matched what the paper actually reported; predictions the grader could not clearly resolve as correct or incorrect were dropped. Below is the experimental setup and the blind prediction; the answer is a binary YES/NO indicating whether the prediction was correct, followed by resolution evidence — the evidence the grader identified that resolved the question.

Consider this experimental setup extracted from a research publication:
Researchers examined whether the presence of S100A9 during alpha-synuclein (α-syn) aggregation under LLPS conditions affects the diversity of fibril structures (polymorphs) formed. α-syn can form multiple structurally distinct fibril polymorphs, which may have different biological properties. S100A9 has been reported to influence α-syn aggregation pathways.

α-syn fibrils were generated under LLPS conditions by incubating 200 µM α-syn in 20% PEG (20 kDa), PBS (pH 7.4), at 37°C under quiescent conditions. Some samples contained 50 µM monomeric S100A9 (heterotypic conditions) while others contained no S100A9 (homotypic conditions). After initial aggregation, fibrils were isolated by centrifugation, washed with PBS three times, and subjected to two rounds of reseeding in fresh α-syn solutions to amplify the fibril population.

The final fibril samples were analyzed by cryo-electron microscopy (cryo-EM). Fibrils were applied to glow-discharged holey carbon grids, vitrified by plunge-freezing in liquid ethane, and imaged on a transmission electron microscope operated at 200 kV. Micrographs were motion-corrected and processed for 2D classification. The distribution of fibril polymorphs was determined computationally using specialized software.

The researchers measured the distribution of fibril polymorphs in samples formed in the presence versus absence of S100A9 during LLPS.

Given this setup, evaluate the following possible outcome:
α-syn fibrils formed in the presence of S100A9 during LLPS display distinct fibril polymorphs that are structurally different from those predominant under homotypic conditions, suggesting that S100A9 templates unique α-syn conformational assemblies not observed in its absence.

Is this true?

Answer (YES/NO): NO